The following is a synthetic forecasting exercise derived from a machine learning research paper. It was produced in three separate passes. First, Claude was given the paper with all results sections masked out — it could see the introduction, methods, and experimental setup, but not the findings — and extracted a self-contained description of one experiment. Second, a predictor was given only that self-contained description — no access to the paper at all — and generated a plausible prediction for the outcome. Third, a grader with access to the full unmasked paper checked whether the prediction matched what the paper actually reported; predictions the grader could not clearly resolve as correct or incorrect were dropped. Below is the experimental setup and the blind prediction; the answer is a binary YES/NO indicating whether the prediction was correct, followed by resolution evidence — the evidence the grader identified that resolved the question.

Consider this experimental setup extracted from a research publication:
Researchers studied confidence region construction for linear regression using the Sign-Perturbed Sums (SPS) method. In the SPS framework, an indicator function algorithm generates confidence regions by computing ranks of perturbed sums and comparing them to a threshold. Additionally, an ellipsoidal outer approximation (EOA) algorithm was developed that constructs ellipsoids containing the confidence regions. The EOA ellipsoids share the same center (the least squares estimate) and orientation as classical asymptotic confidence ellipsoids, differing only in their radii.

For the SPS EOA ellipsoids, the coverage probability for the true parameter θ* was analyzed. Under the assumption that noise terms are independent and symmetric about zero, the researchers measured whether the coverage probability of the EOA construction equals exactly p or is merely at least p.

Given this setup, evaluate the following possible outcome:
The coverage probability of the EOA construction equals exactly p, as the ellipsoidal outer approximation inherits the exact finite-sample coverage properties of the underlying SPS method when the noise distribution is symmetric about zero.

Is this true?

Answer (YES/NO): NO